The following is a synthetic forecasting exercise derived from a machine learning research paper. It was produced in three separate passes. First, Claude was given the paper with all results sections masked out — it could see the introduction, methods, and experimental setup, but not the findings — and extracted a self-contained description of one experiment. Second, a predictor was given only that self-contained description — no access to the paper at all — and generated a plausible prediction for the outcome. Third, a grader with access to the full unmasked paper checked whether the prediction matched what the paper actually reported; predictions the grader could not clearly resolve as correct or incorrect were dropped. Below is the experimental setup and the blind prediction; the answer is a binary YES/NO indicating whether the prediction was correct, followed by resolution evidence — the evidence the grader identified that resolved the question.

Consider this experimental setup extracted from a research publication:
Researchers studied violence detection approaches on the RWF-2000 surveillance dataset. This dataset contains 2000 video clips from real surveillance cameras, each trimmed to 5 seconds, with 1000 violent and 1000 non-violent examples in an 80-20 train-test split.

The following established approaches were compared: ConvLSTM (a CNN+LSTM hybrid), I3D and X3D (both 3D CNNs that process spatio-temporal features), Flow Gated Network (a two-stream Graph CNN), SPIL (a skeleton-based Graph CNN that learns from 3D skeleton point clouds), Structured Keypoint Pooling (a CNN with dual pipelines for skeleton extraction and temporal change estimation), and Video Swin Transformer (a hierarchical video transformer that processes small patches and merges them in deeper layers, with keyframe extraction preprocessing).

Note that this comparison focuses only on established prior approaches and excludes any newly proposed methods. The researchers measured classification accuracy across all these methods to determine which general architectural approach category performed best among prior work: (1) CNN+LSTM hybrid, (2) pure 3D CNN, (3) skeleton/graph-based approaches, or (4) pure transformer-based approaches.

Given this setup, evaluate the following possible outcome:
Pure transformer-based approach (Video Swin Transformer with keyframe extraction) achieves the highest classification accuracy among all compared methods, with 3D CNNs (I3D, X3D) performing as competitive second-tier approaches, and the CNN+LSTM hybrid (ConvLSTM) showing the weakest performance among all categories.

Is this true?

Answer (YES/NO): NO